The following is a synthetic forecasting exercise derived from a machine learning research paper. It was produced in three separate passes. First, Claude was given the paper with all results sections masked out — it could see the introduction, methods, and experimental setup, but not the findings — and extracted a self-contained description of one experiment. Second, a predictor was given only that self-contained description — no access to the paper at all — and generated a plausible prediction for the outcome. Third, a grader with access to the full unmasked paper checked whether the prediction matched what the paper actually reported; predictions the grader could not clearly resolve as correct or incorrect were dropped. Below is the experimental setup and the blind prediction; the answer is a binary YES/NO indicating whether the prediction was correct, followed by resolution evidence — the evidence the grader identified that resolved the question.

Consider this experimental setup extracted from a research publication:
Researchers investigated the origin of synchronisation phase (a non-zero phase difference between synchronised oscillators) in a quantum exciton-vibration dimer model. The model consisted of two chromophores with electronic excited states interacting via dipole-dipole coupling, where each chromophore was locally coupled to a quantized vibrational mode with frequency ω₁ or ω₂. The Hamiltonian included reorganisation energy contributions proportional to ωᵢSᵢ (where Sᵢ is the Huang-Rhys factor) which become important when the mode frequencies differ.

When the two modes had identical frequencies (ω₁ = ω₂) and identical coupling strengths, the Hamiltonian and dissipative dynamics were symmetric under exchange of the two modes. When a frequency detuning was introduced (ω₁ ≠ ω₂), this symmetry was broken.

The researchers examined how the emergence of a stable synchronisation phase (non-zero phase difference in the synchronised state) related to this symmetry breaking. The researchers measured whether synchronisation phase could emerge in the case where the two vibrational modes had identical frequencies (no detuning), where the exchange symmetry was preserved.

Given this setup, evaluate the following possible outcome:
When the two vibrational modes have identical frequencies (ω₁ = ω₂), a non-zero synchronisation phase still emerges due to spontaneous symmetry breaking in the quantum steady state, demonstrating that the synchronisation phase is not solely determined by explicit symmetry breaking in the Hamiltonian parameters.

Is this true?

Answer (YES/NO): NO